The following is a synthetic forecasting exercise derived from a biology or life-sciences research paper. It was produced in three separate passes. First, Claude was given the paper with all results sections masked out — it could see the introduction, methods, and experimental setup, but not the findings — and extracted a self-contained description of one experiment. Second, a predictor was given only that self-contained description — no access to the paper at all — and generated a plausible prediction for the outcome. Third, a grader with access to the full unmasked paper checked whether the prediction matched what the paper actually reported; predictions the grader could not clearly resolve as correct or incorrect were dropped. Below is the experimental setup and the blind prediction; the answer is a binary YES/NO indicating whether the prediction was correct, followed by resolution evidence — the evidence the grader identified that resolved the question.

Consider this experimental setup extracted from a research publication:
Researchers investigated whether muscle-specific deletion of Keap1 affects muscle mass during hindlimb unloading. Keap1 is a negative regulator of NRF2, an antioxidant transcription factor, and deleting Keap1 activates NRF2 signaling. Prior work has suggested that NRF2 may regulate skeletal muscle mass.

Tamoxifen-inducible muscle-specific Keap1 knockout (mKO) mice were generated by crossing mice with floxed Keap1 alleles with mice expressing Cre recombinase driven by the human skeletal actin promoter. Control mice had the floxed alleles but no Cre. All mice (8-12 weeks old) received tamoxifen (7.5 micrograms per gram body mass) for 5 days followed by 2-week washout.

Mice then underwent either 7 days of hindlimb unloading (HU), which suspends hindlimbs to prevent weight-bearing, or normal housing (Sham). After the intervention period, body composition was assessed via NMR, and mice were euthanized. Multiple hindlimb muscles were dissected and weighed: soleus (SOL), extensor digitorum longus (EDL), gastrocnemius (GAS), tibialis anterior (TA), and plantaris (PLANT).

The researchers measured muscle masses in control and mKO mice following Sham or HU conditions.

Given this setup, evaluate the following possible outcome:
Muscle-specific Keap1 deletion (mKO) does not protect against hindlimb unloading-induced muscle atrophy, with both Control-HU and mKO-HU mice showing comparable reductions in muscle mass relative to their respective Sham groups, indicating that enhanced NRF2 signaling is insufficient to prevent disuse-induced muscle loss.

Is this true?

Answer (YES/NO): YES